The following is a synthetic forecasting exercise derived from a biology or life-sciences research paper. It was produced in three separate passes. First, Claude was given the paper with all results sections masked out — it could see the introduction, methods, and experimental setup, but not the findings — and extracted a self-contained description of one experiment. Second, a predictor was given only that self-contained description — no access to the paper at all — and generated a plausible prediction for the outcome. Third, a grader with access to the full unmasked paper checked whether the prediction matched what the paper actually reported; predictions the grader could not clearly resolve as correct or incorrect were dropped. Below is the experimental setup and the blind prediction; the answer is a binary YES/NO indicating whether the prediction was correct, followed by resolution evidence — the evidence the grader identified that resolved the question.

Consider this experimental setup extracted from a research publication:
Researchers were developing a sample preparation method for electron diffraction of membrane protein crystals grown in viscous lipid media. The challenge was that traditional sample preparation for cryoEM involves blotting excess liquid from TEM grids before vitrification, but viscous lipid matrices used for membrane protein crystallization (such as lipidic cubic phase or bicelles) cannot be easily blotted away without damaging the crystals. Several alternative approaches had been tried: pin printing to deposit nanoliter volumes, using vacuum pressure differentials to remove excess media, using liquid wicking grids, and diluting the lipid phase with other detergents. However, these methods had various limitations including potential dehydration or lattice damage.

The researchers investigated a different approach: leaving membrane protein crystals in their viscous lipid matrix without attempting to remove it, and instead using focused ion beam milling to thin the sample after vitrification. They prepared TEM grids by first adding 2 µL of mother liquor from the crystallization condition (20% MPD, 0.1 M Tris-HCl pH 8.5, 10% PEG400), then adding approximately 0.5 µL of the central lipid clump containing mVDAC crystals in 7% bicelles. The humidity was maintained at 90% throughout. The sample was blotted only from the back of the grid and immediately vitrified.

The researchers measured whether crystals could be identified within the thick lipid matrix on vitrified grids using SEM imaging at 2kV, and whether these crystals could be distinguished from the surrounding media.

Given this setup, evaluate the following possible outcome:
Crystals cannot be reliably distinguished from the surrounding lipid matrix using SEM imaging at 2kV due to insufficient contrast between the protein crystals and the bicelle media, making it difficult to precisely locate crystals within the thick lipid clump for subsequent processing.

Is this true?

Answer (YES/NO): NO